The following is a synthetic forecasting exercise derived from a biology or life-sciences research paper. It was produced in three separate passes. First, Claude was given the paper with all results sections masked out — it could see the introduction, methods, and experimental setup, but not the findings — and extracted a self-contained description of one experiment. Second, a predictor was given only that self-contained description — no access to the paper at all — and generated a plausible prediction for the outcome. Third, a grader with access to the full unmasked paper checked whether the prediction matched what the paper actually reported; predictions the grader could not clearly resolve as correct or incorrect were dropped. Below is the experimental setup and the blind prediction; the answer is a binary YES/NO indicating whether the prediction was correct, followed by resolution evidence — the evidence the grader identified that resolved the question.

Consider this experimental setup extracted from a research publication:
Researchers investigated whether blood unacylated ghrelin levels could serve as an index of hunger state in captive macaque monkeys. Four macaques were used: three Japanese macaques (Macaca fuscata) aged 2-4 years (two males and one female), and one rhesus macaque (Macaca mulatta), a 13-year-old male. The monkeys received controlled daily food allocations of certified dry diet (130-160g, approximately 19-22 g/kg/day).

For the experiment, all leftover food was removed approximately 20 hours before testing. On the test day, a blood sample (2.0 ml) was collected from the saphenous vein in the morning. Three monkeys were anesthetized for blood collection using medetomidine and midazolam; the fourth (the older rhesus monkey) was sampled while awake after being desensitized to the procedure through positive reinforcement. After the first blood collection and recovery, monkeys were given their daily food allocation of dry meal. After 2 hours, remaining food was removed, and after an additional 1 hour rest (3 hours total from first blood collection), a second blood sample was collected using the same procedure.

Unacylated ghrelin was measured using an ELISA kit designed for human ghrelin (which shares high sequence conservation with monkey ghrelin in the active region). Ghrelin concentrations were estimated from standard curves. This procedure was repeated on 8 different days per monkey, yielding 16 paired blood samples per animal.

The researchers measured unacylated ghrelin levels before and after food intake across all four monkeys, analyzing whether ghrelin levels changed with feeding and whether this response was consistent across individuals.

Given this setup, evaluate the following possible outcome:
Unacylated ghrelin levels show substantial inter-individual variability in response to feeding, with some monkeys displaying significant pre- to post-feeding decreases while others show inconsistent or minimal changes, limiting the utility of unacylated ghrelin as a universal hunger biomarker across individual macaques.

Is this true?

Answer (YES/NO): NO